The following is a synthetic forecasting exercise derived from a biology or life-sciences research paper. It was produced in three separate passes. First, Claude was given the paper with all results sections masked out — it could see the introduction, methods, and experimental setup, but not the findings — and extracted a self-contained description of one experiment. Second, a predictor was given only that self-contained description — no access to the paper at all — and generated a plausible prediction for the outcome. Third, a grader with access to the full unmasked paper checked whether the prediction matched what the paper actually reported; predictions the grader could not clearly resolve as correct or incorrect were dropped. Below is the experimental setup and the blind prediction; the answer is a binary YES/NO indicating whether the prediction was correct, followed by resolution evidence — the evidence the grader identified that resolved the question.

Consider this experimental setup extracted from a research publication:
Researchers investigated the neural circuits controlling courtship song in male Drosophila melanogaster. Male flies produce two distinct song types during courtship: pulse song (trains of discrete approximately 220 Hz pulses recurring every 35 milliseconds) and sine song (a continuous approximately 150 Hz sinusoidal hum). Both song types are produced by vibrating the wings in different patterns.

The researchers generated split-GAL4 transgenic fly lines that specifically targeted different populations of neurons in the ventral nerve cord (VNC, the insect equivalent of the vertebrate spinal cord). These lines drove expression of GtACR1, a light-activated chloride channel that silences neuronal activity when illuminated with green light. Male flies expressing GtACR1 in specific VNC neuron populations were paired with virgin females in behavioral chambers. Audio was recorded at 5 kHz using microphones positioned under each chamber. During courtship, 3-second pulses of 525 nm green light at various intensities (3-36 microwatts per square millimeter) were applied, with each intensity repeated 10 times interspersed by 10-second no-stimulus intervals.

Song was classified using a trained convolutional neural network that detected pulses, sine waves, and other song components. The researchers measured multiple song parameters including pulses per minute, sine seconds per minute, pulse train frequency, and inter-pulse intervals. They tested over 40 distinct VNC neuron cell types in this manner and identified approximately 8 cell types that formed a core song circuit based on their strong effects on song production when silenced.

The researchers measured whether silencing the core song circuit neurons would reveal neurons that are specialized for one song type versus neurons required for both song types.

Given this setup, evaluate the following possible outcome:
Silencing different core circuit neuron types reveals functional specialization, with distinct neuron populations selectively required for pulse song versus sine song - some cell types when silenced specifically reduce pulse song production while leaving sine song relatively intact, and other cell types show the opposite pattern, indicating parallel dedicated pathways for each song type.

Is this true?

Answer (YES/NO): YES